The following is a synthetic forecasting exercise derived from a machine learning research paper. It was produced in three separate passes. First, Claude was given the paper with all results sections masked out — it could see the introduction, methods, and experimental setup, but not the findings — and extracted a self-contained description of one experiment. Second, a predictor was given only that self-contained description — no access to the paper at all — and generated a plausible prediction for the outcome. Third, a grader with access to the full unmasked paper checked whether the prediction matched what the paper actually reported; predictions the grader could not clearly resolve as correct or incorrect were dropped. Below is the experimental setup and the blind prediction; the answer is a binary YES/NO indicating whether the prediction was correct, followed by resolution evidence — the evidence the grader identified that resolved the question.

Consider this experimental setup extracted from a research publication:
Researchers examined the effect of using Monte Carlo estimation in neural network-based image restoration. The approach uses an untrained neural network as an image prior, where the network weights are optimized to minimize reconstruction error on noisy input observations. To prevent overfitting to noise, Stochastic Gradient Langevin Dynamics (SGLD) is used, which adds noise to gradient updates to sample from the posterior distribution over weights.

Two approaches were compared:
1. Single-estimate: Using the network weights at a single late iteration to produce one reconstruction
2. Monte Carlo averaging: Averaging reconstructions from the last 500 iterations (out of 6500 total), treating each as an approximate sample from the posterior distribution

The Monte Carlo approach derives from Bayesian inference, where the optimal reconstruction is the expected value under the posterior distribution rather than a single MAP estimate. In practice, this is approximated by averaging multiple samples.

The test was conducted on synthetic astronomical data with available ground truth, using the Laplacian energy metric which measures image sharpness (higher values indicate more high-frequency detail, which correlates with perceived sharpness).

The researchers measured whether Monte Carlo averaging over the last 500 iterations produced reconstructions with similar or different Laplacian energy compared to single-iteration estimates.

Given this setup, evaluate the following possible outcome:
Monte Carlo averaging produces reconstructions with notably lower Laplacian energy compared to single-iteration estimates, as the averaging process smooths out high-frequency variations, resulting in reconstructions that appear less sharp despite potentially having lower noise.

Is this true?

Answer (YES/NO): NO